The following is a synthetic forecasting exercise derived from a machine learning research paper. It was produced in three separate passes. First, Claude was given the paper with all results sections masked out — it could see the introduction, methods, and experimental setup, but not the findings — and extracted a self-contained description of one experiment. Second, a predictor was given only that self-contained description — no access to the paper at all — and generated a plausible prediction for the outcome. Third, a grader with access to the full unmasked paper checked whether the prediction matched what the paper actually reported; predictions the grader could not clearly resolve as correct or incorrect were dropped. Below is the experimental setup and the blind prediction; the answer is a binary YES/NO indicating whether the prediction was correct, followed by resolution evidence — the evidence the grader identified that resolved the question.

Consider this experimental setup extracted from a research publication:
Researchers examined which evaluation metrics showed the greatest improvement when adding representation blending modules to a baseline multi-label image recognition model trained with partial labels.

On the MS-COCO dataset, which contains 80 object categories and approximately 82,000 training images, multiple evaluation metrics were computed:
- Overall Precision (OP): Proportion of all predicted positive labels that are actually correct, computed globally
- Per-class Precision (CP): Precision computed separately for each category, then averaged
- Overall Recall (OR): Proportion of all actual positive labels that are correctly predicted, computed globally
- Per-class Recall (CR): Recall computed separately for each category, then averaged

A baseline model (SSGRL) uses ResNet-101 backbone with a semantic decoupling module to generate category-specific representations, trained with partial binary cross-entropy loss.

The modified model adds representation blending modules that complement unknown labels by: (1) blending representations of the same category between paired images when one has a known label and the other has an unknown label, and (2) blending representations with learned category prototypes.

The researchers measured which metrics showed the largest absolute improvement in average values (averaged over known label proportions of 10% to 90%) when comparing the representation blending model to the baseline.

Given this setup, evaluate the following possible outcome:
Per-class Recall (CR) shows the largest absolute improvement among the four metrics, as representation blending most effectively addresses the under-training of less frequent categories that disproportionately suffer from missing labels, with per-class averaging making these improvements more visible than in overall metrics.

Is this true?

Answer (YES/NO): YES